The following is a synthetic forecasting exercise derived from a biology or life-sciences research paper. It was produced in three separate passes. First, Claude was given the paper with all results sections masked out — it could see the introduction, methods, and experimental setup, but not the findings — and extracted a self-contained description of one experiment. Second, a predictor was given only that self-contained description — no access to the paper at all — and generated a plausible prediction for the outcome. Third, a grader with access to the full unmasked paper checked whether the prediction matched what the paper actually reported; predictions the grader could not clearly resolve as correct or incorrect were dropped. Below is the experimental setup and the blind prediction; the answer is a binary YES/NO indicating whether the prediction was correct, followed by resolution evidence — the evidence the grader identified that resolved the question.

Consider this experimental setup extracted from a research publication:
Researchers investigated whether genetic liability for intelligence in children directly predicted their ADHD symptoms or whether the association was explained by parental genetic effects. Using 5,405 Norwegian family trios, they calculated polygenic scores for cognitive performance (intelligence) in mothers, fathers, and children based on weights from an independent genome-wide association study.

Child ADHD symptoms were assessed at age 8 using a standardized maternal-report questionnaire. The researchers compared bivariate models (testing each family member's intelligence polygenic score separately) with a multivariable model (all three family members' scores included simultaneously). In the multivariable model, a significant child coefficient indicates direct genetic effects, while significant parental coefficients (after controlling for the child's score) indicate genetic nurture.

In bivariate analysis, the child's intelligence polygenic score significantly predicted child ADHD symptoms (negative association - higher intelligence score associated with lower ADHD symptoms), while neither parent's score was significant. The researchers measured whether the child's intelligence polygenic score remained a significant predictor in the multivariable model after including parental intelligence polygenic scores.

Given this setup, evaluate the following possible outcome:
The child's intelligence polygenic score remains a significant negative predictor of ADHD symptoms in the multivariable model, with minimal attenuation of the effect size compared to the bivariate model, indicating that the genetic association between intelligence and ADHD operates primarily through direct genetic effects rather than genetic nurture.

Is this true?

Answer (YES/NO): NO